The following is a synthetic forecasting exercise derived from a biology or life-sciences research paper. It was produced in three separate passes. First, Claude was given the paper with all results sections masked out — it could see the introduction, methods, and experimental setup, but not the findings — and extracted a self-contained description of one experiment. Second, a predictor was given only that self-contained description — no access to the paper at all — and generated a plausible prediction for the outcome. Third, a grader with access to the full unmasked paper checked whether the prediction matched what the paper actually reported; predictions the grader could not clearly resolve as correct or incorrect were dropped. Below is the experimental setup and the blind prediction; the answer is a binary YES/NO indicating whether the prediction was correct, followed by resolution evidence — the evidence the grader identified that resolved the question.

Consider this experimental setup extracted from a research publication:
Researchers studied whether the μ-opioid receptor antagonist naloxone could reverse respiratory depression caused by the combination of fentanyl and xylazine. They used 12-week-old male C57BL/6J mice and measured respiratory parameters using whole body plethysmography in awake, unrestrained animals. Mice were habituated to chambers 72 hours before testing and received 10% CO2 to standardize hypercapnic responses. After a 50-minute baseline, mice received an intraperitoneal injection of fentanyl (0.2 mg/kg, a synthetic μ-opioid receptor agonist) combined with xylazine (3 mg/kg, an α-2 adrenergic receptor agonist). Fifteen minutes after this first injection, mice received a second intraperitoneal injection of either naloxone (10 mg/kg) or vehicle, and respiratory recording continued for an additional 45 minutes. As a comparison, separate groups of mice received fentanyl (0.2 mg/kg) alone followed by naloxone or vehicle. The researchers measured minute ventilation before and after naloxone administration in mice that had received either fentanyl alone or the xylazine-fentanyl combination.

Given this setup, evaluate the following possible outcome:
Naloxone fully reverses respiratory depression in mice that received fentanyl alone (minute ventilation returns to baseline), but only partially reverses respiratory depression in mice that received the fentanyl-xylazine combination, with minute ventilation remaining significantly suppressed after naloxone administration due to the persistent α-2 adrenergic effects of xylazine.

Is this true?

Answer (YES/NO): NO